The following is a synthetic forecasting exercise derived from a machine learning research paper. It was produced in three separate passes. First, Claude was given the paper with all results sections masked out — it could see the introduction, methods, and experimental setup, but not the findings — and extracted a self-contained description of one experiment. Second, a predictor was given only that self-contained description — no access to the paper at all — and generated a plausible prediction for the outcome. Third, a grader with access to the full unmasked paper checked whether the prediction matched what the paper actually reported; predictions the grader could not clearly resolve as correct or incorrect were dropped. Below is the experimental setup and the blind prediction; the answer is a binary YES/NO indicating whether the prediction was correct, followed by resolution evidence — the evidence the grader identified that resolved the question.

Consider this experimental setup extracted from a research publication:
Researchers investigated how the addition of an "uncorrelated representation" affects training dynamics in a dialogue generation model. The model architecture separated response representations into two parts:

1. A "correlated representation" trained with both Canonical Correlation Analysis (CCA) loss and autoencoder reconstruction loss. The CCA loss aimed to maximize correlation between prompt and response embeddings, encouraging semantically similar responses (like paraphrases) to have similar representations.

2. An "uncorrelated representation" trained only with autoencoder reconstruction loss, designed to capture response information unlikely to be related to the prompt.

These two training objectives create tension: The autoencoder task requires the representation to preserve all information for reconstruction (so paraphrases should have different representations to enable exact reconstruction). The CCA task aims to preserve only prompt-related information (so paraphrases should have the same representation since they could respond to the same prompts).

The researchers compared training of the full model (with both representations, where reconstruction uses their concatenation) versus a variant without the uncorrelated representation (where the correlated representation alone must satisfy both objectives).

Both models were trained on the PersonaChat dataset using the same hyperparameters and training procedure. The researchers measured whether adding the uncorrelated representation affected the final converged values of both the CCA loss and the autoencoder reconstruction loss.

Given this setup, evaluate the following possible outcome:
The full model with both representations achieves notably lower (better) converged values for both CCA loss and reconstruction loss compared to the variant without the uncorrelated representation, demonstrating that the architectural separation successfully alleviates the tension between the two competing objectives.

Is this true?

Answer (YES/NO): YES